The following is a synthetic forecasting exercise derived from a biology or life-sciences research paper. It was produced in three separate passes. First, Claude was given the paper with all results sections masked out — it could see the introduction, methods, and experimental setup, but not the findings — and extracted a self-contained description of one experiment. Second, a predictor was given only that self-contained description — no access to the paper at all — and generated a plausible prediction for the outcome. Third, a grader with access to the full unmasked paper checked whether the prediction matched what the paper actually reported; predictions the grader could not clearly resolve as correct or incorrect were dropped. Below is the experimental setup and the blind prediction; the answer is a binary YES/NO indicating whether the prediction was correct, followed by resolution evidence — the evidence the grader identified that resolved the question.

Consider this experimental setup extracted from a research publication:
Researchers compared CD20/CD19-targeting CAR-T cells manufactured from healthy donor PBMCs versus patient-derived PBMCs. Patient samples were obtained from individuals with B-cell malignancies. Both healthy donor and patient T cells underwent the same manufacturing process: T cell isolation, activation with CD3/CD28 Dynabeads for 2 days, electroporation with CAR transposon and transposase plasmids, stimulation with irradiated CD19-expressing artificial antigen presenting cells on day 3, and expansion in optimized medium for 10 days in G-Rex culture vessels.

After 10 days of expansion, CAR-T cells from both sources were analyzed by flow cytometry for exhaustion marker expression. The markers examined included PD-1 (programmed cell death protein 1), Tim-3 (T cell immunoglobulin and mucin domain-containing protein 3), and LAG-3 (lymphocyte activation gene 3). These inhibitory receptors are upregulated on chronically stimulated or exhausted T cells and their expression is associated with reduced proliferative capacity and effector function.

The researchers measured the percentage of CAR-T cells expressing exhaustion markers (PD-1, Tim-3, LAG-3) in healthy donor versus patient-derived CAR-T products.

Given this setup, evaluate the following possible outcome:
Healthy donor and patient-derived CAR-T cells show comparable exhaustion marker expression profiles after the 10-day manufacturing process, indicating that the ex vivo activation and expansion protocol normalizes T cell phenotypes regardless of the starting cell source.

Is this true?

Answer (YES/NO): YES